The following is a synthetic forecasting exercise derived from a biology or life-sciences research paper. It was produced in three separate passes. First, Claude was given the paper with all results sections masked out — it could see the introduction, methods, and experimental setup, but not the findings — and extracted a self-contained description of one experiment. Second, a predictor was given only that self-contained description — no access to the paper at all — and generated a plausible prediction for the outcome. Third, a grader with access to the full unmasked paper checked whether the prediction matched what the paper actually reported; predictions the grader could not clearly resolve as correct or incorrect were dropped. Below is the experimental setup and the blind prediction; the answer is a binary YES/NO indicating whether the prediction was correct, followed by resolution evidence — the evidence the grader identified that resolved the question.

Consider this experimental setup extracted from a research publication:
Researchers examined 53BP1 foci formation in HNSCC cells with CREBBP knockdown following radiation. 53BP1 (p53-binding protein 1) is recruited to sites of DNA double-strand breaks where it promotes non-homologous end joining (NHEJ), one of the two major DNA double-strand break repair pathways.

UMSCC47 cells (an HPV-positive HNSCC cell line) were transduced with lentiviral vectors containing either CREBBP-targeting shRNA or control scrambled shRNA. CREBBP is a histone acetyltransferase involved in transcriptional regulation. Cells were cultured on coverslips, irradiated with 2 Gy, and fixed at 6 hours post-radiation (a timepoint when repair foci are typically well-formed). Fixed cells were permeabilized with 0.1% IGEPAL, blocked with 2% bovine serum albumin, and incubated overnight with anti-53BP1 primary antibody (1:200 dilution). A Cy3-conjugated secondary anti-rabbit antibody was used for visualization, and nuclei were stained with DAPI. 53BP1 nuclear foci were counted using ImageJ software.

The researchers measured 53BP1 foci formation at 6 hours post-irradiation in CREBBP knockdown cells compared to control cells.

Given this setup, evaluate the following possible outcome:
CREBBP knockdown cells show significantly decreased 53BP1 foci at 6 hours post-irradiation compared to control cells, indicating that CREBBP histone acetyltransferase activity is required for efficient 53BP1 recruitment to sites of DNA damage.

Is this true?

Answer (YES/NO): NO